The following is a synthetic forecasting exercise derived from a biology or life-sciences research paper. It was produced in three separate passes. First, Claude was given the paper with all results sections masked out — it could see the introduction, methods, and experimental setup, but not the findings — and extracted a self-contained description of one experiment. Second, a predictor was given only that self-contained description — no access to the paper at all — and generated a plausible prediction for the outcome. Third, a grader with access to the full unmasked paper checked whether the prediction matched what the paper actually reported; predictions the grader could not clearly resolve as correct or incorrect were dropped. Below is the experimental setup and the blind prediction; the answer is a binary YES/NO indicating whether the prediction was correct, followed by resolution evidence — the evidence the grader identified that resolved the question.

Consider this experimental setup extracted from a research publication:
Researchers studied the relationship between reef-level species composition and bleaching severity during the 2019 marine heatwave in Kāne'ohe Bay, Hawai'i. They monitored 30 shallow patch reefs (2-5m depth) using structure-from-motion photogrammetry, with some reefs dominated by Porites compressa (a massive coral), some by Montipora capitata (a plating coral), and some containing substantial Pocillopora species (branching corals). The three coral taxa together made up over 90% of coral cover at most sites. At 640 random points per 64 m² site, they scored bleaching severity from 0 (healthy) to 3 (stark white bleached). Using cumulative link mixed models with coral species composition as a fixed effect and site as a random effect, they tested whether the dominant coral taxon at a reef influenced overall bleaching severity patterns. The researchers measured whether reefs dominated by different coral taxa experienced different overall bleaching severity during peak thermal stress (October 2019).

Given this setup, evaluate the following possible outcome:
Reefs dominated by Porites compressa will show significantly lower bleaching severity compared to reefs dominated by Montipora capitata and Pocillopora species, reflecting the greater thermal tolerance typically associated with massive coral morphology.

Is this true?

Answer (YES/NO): NO